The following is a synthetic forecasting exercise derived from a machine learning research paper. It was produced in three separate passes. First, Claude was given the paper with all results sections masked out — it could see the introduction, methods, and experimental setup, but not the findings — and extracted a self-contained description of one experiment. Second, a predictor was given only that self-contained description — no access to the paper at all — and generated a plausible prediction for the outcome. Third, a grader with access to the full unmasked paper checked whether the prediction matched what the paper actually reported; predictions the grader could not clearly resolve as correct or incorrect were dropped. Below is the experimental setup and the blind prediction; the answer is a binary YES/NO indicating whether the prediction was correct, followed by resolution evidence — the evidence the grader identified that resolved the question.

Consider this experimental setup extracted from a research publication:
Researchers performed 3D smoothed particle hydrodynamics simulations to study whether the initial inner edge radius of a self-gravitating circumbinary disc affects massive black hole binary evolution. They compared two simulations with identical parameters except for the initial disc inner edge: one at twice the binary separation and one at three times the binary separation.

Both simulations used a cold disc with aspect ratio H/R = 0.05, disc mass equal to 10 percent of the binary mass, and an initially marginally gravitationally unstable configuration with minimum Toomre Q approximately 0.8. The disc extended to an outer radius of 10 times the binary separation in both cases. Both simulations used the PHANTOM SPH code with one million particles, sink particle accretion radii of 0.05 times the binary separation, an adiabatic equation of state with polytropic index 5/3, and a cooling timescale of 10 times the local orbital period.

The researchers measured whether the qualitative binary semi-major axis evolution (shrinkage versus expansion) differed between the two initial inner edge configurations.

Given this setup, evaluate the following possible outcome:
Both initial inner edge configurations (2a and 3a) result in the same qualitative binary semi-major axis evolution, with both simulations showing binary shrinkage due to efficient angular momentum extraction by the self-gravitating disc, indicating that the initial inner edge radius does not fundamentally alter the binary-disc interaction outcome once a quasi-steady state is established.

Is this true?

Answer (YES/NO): YES